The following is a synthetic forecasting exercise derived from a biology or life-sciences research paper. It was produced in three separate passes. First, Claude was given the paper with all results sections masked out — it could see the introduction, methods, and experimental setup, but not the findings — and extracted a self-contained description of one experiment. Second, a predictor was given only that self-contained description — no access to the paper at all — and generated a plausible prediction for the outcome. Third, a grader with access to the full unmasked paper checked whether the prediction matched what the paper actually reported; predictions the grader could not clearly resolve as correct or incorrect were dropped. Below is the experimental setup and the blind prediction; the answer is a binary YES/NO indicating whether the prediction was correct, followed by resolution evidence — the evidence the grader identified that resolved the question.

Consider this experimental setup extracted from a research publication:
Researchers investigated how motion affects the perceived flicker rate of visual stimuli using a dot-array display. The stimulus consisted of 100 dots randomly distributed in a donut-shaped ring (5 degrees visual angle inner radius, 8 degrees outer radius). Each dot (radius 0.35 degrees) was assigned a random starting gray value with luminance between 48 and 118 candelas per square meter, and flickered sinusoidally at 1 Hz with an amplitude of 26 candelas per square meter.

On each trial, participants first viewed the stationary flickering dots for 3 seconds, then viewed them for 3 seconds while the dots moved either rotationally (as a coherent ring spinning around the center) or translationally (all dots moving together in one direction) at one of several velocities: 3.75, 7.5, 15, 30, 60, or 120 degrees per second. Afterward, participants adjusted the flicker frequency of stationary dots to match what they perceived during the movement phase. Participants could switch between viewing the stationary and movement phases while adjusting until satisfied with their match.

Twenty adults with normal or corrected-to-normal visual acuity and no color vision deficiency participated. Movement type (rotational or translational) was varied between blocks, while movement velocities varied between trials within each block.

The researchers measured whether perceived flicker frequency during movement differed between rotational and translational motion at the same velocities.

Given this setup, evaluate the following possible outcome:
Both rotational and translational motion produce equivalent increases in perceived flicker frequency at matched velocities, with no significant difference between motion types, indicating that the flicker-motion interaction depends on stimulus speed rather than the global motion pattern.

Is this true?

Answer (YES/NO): NO